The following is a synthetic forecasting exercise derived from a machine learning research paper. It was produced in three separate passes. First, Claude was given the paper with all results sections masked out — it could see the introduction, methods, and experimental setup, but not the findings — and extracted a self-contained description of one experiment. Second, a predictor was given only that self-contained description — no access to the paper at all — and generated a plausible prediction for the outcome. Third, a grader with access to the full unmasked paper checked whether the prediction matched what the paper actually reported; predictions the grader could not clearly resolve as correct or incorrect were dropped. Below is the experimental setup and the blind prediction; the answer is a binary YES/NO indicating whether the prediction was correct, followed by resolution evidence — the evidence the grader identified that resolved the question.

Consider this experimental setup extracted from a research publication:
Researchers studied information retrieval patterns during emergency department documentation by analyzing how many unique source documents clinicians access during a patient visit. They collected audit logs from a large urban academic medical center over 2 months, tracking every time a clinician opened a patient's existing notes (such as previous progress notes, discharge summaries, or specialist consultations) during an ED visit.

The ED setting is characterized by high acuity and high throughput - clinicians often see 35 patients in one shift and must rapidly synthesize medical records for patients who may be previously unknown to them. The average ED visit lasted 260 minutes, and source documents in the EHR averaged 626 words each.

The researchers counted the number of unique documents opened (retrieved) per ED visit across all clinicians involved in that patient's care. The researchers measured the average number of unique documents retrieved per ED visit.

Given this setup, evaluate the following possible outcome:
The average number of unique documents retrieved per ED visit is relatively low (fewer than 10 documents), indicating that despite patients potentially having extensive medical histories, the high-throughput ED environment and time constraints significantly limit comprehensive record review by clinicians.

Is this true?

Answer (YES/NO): YES